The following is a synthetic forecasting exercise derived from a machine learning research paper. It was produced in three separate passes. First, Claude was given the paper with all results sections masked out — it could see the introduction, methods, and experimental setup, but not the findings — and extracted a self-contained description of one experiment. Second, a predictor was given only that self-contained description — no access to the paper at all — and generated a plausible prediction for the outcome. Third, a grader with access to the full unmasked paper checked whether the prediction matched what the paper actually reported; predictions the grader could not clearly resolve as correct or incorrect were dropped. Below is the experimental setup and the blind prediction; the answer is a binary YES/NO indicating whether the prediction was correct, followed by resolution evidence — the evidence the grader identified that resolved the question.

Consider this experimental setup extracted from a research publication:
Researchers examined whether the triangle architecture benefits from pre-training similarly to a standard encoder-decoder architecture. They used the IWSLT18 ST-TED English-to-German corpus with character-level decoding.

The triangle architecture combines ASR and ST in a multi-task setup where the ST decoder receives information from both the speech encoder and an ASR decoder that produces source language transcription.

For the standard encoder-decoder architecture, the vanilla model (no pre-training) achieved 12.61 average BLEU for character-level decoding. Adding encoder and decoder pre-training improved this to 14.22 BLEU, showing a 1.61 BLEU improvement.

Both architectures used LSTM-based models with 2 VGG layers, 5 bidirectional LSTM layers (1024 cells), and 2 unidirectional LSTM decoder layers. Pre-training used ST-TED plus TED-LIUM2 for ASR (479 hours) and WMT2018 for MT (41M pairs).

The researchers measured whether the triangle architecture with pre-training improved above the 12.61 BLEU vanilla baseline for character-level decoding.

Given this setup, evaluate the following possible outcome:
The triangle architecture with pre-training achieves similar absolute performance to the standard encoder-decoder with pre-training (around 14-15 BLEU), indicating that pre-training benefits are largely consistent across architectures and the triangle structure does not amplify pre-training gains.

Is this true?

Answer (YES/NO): NO